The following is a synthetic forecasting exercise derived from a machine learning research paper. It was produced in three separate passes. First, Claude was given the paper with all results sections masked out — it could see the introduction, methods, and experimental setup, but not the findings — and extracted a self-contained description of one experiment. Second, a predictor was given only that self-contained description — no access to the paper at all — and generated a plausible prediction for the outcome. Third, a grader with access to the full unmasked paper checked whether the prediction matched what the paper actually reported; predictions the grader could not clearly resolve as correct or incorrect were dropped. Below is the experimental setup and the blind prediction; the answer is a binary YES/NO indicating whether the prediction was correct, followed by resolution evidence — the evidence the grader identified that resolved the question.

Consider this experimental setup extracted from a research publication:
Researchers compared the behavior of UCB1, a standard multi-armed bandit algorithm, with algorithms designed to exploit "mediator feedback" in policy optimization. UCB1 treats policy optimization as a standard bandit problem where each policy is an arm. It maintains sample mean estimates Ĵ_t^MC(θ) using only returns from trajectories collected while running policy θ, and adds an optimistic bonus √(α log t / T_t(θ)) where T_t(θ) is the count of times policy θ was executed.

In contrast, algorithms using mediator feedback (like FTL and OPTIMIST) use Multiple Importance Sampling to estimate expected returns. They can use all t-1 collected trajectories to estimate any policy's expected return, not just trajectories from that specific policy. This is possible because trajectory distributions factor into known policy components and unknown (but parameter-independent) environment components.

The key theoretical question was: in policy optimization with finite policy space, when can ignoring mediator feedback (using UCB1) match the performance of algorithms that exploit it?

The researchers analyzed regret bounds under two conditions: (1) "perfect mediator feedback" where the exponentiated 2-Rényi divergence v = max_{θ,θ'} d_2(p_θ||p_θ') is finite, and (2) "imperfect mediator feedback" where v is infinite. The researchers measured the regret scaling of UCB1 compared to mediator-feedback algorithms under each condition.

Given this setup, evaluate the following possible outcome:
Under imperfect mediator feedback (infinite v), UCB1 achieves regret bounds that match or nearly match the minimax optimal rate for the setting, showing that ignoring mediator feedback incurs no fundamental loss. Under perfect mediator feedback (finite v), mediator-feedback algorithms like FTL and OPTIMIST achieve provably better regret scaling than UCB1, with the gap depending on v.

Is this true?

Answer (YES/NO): YES